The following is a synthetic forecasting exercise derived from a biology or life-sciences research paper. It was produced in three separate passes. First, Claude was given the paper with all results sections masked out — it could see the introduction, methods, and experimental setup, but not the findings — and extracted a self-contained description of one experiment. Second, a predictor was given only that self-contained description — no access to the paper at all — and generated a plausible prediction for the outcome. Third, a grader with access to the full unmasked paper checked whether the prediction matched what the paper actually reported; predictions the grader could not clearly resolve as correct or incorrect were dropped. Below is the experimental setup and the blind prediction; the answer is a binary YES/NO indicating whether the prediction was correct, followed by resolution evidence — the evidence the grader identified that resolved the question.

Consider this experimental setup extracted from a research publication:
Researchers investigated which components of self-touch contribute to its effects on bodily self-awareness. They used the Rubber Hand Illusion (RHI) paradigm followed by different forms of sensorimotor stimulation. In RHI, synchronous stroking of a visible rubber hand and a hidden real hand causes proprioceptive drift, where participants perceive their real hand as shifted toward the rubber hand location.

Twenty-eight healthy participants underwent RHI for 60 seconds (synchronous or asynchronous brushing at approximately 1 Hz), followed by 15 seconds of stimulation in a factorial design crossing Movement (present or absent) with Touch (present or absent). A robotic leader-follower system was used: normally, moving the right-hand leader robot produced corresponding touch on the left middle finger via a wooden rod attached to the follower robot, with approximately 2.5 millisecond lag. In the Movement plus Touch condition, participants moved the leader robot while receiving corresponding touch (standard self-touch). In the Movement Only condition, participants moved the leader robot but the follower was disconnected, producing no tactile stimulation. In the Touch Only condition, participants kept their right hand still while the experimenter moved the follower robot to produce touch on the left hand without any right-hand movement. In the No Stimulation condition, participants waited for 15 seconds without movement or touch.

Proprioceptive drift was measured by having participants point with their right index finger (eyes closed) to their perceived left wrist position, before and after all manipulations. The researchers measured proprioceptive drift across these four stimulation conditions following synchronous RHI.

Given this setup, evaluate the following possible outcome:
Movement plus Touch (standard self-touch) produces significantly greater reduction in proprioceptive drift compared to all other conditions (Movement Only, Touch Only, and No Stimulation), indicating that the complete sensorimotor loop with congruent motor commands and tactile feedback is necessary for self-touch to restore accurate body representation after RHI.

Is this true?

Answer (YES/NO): YES